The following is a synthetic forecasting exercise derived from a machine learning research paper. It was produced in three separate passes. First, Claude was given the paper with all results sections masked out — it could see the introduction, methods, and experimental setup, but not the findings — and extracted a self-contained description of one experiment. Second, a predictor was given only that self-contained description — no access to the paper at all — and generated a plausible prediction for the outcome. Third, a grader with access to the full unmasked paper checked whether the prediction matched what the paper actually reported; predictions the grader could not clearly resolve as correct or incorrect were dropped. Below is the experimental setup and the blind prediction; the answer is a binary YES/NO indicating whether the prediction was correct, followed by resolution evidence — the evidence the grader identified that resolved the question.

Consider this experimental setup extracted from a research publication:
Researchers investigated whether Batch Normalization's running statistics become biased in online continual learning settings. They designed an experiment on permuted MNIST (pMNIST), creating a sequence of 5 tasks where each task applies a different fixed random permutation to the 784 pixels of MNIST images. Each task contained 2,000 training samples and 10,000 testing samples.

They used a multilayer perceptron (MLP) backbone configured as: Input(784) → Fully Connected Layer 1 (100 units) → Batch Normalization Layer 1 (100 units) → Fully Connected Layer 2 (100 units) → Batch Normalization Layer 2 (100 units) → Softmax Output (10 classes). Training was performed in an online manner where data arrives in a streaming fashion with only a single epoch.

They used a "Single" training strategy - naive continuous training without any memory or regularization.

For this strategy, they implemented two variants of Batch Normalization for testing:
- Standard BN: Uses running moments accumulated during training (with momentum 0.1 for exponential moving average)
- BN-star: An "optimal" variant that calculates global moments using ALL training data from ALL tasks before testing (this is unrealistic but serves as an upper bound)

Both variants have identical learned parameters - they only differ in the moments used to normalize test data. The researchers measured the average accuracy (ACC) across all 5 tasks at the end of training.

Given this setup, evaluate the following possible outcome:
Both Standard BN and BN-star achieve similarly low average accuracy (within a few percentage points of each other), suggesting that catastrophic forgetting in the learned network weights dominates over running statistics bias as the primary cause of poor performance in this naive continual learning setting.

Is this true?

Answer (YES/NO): NO